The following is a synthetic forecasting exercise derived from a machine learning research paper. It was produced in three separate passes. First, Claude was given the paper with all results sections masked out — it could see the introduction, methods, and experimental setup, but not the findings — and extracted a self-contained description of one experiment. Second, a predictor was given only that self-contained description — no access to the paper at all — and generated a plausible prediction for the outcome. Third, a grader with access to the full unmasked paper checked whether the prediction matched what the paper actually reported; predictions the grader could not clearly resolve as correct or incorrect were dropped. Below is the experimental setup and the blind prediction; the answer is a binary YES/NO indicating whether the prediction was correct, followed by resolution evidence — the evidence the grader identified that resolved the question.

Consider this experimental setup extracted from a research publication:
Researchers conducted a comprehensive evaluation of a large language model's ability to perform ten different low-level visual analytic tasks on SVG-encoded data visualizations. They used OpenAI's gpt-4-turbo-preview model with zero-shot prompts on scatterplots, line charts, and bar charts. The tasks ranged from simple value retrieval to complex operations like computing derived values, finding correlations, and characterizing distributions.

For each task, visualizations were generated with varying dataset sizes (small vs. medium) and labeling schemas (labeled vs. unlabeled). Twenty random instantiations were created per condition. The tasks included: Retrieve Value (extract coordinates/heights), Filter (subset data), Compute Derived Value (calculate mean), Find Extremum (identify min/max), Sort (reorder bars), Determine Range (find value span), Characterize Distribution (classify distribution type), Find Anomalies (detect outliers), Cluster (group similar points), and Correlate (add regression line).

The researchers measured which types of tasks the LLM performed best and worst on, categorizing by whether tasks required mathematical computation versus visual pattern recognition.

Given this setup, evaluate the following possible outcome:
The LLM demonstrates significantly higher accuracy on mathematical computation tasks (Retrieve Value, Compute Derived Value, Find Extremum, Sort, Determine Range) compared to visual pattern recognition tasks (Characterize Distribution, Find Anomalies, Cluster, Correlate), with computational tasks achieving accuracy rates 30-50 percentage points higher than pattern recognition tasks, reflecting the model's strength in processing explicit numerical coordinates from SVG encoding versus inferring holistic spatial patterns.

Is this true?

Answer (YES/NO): NO